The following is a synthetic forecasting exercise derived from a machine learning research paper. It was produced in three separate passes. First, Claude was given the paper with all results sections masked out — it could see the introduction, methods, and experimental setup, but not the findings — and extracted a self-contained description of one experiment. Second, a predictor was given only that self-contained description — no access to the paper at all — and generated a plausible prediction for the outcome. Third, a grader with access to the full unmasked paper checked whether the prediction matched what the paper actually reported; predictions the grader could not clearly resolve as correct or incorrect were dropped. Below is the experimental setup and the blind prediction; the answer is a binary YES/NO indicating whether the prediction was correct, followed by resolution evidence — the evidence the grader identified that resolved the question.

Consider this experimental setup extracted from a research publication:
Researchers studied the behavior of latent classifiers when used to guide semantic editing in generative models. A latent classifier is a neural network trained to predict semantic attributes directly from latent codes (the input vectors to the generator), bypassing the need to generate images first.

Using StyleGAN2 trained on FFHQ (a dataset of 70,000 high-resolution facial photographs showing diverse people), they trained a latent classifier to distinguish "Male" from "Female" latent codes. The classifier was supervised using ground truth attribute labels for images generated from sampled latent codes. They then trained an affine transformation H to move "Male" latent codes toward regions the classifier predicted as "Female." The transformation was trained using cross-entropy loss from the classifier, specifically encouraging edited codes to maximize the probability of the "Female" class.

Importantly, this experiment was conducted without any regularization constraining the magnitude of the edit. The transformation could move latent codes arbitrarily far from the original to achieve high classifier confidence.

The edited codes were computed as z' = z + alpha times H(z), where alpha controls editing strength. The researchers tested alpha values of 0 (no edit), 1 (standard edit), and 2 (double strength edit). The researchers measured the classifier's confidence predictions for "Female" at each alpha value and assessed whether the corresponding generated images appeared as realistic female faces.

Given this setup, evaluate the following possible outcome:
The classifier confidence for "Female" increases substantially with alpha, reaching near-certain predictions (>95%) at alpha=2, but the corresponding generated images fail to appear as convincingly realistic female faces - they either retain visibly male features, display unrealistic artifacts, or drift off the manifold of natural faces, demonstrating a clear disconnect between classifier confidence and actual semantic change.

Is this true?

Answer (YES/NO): YES